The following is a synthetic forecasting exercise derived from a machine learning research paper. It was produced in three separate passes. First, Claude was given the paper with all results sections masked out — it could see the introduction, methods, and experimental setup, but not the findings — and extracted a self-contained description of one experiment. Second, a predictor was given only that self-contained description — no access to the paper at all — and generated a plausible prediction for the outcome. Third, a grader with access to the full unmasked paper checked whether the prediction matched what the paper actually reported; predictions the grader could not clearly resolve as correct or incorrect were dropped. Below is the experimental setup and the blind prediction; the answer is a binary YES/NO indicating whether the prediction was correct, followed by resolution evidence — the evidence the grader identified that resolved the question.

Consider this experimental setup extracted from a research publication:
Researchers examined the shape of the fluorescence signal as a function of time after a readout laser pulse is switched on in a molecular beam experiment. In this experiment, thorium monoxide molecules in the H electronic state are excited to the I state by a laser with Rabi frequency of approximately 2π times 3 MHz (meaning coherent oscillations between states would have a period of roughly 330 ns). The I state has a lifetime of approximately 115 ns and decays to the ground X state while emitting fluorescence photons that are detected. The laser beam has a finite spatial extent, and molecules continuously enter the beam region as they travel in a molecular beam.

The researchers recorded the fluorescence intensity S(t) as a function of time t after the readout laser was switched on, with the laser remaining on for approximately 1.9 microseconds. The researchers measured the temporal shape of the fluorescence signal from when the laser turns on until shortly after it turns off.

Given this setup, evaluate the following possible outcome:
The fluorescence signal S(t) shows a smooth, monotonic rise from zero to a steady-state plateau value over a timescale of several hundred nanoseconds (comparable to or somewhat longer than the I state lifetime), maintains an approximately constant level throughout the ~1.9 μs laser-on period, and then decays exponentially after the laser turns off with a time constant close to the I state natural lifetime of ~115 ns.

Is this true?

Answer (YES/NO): NO